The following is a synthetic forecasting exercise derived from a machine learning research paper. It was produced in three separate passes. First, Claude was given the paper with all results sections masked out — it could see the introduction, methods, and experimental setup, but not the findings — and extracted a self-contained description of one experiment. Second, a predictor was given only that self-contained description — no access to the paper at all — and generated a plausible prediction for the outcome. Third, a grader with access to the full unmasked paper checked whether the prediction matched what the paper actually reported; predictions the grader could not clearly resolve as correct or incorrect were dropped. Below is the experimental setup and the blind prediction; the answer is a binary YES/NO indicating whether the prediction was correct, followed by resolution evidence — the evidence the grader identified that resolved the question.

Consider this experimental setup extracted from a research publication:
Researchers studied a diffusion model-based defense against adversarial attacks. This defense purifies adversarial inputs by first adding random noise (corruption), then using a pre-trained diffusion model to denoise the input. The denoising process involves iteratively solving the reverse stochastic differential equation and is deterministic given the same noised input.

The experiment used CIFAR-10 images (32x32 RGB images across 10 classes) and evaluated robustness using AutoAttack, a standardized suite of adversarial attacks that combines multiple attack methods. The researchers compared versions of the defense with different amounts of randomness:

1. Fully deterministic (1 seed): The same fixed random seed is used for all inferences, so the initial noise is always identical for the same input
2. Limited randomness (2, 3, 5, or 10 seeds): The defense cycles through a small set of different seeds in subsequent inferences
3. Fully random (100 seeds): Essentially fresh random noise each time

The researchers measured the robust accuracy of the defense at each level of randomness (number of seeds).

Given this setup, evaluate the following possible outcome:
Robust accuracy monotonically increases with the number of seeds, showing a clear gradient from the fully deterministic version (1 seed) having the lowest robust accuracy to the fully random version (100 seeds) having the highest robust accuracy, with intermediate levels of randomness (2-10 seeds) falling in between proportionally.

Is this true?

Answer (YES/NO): NO